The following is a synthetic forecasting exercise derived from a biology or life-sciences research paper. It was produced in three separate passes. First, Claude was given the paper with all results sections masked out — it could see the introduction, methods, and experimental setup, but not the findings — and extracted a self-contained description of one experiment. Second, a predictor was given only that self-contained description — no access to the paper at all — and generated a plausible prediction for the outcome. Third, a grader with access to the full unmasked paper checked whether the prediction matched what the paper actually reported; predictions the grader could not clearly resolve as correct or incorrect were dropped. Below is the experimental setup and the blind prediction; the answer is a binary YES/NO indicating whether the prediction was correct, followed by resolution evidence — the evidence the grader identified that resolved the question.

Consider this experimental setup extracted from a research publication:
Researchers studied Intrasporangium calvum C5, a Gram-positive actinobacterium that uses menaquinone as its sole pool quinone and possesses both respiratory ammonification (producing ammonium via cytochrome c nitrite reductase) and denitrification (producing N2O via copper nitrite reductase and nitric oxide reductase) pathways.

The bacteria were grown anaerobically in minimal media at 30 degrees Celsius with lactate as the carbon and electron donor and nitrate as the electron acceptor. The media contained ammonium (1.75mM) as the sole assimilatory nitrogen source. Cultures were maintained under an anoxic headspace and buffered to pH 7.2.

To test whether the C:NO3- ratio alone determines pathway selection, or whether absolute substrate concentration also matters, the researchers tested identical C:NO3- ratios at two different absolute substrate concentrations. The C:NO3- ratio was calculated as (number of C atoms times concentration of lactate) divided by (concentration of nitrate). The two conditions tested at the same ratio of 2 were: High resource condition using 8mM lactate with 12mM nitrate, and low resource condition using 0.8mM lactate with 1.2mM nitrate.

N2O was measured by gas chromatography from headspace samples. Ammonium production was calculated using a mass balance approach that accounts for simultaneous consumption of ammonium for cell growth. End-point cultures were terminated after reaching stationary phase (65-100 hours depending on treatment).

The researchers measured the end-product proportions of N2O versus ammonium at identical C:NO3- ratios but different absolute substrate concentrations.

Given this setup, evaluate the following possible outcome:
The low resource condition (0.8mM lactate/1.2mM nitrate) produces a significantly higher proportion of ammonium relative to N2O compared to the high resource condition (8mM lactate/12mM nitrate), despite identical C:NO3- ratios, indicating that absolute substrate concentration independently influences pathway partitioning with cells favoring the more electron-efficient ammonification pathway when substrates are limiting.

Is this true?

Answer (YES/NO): YES